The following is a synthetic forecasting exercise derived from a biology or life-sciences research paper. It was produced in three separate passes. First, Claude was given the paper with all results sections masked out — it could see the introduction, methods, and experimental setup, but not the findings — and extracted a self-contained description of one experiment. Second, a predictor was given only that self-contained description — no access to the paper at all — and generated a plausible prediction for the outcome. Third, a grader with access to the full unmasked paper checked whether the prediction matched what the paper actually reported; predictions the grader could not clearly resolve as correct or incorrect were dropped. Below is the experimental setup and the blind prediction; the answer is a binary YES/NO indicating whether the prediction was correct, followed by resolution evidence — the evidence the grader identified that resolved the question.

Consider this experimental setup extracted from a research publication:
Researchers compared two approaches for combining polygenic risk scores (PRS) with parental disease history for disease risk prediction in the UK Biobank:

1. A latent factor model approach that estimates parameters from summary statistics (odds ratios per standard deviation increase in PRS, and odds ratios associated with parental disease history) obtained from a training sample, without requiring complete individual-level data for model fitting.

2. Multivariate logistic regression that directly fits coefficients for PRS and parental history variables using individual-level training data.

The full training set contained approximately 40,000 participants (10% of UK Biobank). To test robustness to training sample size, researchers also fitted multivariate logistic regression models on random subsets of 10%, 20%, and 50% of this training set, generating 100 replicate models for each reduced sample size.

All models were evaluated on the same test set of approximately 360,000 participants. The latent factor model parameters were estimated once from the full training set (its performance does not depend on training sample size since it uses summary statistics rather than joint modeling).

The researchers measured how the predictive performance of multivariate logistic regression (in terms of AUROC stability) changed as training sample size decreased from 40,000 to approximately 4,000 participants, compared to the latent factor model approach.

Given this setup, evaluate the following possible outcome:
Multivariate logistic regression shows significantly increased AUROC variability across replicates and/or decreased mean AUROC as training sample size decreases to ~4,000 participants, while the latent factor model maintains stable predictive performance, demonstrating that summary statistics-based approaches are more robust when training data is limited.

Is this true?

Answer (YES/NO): YES